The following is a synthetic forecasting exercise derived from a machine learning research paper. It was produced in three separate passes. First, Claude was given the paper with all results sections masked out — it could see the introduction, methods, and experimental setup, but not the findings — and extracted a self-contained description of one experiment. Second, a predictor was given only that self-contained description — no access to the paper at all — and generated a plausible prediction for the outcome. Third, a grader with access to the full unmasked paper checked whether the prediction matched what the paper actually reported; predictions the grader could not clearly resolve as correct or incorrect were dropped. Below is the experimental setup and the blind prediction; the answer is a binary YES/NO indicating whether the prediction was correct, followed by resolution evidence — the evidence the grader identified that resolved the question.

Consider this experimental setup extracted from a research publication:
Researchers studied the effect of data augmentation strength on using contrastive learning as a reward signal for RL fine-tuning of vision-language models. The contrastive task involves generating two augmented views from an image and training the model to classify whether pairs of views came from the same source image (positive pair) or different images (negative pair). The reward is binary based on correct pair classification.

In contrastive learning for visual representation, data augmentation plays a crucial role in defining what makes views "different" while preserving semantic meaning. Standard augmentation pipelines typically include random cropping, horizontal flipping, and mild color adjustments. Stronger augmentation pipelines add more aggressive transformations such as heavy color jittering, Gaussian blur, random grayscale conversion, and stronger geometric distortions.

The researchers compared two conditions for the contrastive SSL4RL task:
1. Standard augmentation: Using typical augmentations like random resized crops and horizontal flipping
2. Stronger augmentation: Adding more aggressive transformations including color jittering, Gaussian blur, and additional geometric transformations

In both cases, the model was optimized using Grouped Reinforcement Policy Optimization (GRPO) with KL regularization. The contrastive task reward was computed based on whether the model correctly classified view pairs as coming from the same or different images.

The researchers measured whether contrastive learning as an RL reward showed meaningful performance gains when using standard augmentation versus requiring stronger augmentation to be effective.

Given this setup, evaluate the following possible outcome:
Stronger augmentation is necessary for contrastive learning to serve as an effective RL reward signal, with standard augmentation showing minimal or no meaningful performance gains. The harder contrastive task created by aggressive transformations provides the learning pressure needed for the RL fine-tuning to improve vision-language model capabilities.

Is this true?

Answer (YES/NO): YES